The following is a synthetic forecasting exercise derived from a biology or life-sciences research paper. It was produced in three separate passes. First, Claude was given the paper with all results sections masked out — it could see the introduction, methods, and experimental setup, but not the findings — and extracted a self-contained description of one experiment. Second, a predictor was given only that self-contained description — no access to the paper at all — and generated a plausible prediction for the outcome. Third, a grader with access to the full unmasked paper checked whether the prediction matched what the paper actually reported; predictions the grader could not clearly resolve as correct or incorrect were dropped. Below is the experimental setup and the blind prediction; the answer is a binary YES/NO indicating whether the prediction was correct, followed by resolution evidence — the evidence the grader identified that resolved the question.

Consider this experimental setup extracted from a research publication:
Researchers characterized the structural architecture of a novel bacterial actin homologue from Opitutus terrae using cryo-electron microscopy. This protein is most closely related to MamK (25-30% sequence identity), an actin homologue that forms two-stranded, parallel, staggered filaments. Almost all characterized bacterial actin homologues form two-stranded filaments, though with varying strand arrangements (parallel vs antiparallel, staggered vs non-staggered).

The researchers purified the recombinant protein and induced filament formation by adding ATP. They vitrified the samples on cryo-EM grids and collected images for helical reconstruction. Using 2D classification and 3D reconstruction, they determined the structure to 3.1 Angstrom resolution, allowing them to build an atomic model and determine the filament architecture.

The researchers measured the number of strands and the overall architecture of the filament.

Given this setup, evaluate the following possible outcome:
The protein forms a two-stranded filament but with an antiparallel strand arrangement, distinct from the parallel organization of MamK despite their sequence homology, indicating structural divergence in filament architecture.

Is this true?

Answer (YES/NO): NO